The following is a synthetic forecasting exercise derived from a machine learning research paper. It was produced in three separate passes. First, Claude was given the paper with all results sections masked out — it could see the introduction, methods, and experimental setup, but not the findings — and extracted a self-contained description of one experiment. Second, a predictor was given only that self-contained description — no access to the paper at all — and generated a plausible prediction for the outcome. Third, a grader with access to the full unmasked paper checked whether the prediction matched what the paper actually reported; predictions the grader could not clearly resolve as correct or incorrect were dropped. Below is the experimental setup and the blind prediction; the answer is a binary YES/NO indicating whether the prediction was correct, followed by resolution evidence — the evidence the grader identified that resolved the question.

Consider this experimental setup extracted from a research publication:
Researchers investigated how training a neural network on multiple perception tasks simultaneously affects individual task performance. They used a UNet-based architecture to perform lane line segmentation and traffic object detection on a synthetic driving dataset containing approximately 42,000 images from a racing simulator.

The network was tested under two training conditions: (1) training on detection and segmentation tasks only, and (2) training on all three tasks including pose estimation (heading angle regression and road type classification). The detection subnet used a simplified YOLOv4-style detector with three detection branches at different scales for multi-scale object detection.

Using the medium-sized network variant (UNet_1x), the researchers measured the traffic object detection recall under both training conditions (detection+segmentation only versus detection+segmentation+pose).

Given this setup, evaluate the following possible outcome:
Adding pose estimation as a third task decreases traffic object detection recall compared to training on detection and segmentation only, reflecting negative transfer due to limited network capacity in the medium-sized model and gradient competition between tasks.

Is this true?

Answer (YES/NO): YES